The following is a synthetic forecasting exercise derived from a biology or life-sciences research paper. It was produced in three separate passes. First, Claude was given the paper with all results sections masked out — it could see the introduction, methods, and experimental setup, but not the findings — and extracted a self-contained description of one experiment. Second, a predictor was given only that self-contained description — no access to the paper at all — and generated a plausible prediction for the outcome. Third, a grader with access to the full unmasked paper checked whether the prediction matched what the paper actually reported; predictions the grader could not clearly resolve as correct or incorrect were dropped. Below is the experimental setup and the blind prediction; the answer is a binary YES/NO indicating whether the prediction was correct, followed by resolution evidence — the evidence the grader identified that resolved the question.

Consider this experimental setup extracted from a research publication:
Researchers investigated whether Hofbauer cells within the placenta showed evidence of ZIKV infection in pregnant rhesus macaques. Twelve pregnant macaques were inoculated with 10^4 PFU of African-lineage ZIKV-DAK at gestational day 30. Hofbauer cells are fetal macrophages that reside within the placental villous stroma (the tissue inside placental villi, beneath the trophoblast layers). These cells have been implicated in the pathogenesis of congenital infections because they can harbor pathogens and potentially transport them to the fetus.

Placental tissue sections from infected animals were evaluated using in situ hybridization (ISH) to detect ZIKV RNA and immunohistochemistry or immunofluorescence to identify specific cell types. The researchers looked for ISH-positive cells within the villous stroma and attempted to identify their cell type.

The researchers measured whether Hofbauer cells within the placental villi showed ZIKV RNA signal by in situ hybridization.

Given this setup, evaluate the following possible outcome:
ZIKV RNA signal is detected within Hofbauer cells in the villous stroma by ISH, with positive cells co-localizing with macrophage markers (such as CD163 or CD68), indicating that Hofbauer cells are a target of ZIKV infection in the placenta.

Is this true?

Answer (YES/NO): YES